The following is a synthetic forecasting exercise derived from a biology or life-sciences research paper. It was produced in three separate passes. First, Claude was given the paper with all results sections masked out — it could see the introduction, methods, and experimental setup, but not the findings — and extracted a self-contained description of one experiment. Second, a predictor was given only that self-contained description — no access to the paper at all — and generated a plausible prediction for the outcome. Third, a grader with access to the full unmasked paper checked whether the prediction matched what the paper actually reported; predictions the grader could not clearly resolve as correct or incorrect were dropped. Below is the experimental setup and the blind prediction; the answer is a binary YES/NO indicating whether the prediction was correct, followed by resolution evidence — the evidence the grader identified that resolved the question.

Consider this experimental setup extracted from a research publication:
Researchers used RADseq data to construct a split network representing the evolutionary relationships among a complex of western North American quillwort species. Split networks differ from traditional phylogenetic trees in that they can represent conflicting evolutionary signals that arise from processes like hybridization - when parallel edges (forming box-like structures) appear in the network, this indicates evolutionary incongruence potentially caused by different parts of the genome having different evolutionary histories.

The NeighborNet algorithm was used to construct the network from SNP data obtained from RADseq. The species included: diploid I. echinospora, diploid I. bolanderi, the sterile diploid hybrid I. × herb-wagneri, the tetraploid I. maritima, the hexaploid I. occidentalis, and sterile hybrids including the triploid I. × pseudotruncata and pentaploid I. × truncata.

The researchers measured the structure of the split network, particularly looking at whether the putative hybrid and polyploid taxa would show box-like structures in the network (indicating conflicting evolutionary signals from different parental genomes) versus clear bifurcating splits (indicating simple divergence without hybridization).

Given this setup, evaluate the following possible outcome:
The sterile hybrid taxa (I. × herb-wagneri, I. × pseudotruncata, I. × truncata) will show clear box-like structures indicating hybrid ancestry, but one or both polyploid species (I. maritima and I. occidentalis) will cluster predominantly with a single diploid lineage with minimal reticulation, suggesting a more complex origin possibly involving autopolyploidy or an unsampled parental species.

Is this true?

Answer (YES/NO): YES